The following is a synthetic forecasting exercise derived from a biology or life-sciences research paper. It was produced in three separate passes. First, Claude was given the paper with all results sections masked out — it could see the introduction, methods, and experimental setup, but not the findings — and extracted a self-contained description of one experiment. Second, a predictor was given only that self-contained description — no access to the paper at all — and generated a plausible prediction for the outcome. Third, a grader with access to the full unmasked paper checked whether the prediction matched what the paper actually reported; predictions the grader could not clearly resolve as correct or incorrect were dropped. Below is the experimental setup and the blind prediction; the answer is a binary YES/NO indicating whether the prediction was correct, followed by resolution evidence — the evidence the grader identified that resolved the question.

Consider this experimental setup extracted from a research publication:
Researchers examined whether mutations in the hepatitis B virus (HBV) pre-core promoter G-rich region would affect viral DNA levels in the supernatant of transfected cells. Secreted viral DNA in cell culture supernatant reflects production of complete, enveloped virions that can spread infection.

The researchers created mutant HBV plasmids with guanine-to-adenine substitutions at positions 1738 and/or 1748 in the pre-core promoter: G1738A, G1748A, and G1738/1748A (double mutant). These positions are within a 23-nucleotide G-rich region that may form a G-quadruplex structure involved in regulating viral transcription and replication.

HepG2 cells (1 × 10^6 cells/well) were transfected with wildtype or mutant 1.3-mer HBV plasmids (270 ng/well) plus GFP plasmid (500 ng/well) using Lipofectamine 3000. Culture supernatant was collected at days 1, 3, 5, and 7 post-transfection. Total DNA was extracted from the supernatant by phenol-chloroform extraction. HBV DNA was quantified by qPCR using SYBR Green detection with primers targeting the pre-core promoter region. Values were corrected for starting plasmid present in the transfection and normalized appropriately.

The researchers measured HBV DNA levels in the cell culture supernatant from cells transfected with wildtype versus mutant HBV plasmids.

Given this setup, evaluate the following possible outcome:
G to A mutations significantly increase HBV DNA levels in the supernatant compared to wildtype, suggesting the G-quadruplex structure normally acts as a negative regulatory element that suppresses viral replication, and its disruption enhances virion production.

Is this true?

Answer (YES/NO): NO